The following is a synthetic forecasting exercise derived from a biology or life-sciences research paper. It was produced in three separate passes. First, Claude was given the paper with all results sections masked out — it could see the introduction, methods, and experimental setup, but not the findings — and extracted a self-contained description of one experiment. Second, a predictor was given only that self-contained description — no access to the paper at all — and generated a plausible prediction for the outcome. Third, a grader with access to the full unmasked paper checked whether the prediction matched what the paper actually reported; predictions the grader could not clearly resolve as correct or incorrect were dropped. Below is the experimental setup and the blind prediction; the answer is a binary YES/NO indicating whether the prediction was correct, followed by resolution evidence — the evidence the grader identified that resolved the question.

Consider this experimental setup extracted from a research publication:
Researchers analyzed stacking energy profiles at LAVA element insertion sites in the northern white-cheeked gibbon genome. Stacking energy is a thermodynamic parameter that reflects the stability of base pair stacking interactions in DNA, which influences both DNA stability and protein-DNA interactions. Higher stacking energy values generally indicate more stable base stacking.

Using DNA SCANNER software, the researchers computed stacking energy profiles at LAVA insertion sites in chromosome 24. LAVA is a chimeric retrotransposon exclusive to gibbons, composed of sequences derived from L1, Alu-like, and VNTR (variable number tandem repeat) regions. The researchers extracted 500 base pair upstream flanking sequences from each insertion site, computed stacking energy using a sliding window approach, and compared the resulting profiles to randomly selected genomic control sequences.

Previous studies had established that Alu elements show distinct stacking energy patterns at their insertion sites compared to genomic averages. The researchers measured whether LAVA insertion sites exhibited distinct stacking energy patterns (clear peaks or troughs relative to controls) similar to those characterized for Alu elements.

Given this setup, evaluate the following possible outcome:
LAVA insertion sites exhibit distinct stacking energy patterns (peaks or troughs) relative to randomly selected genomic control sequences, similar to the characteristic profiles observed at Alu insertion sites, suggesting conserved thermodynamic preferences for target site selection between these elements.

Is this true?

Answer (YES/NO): NO